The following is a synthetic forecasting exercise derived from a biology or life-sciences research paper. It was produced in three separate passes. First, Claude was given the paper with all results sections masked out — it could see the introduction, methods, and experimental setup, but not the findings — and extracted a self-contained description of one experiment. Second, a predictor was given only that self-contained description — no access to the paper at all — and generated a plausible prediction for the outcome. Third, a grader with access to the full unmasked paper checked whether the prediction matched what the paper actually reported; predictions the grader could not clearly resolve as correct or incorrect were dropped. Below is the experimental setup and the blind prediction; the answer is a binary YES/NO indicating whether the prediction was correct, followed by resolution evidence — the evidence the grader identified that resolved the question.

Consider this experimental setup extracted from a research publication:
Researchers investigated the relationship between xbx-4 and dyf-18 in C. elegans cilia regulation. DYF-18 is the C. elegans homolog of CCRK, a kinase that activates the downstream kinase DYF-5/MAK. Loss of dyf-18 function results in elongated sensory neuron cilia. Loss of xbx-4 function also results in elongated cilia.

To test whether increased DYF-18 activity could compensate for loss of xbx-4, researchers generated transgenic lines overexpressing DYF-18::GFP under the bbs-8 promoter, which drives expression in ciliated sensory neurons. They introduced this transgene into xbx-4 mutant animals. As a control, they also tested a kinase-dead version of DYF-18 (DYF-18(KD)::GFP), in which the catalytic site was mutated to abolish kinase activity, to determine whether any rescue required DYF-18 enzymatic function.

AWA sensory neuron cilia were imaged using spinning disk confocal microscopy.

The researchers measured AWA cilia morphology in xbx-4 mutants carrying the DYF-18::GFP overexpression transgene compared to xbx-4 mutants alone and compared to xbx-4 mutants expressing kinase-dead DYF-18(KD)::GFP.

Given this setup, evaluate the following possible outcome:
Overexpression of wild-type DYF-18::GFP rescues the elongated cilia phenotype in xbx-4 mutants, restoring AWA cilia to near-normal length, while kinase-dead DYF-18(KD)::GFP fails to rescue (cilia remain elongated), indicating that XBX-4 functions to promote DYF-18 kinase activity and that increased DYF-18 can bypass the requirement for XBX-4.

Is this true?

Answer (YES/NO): YES